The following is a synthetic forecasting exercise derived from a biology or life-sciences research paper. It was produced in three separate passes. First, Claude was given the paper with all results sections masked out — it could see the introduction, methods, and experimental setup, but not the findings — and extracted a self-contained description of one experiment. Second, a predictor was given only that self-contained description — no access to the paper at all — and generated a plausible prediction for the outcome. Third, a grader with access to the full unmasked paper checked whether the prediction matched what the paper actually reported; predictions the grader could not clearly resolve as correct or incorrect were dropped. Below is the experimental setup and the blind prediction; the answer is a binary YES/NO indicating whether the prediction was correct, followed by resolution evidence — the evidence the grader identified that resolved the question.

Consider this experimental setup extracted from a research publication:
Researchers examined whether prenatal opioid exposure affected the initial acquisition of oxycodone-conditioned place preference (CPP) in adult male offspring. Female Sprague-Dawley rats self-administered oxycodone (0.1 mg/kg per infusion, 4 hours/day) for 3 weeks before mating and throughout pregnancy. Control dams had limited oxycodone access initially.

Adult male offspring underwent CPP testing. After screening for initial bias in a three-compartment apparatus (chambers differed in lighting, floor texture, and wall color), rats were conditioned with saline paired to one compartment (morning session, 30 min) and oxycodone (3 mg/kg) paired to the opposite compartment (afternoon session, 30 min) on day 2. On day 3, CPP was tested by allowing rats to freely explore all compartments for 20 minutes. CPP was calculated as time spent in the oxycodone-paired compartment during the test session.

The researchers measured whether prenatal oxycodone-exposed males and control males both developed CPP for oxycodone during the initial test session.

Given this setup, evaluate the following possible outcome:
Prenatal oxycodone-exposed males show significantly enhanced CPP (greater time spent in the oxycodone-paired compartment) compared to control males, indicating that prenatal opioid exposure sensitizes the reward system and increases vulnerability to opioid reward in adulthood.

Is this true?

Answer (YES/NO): NO